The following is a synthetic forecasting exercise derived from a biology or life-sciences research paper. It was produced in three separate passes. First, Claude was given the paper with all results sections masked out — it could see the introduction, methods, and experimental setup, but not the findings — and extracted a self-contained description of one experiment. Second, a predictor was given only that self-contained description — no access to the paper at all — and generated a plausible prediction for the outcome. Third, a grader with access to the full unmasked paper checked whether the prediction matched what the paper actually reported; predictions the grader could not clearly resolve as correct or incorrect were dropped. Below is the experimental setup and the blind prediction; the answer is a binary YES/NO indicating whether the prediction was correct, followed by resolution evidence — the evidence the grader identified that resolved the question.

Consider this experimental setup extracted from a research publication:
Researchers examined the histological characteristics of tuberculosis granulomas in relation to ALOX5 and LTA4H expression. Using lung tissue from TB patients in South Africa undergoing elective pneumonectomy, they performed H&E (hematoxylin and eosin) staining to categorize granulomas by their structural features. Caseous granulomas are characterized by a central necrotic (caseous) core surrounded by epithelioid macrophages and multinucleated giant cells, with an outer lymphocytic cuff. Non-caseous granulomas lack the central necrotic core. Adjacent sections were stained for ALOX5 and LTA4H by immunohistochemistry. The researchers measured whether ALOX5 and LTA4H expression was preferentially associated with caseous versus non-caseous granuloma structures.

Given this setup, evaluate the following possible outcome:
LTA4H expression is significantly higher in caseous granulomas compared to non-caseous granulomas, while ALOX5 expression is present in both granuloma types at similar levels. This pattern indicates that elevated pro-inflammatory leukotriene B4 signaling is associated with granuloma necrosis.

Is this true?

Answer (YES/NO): NO